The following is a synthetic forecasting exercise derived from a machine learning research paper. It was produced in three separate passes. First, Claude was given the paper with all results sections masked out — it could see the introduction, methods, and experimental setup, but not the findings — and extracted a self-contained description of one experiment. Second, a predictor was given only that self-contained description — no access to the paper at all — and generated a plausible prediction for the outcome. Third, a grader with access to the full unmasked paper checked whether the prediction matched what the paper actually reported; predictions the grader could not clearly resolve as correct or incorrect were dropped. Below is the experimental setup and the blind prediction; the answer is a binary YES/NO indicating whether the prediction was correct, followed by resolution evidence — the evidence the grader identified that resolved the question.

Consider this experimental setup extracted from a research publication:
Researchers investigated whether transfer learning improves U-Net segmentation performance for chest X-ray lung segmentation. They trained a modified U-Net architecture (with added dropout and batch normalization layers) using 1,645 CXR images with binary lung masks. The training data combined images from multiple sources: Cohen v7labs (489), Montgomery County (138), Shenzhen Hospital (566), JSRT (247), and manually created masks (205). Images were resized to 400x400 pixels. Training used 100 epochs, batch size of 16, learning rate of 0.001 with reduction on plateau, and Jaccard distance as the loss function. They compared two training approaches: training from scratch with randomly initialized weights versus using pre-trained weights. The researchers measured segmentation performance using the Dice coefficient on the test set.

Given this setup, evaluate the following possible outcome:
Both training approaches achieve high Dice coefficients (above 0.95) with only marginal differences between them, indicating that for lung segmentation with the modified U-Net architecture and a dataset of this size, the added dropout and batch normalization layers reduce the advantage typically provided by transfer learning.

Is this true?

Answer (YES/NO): NO